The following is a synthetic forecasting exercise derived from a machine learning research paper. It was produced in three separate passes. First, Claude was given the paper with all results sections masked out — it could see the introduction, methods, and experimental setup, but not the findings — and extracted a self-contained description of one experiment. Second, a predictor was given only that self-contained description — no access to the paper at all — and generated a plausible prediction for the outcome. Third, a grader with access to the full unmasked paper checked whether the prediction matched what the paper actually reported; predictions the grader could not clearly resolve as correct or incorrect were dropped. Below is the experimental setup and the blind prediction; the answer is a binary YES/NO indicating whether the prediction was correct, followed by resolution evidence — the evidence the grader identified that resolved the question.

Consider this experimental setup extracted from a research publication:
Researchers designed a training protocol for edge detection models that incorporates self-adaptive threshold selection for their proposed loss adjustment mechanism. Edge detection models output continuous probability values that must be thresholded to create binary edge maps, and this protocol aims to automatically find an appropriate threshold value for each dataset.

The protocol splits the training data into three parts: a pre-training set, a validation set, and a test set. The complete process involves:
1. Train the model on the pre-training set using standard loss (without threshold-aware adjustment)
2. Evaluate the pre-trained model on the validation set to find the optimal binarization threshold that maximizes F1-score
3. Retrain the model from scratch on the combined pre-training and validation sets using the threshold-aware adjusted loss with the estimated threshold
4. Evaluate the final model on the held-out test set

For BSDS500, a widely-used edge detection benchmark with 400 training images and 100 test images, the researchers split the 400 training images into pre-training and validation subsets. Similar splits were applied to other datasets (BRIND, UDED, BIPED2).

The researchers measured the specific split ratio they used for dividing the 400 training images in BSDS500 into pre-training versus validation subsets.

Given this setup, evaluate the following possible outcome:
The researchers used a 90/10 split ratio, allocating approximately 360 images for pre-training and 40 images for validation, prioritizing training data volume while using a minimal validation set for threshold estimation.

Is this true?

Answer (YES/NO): NO